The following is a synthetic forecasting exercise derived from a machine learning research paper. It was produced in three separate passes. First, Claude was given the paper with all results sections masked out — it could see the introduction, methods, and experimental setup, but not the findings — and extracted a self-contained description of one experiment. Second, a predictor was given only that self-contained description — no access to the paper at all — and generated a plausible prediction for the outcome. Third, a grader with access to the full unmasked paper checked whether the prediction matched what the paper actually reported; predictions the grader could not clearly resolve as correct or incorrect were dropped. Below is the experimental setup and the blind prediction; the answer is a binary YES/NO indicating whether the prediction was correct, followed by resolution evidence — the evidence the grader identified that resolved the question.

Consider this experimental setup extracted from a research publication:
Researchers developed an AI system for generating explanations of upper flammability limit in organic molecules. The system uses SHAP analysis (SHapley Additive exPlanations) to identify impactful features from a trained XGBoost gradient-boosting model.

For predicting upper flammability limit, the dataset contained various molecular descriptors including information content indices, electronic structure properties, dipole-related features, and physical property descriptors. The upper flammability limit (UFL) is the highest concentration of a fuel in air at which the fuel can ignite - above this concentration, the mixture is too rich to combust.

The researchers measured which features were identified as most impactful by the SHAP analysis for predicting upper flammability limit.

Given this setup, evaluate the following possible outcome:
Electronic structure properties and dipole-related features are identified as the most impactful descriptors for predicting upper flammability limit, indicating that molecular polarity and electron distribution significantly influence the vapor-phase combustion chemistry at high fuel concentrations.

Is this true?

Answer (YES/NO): YES